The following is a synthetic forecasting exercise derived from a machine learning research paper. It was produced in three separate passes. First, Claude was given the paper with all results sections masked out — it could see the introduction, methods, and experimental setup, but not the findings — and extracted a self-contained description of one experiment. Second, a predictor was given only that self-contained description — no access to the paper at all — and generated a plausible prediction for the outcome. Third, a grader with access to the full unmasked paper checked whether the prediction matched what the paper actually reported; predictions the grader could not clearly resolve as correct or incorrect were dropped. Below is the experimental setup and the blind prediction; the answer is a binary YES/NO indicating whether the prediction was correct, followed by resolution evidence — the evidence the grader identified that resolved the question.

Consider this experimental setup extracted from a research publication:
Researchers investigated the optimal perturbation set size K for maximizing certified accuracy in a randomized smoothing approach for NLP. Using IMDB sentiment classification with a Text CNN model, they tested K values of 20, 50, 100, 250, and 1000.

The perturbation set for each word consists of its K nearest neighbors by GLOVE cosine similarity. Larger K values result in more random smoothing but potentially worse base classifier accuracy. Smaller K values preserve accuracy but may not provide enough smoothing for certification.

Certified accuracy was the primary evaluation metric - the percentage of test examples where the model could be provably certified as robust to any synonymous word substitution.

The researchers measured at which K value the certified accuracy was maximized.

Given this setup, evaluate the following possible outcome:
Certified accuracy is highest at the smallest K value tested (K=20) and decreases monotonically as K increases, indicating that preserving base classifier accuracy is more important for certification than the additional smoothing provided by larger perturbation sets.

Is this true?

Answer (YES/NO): NO